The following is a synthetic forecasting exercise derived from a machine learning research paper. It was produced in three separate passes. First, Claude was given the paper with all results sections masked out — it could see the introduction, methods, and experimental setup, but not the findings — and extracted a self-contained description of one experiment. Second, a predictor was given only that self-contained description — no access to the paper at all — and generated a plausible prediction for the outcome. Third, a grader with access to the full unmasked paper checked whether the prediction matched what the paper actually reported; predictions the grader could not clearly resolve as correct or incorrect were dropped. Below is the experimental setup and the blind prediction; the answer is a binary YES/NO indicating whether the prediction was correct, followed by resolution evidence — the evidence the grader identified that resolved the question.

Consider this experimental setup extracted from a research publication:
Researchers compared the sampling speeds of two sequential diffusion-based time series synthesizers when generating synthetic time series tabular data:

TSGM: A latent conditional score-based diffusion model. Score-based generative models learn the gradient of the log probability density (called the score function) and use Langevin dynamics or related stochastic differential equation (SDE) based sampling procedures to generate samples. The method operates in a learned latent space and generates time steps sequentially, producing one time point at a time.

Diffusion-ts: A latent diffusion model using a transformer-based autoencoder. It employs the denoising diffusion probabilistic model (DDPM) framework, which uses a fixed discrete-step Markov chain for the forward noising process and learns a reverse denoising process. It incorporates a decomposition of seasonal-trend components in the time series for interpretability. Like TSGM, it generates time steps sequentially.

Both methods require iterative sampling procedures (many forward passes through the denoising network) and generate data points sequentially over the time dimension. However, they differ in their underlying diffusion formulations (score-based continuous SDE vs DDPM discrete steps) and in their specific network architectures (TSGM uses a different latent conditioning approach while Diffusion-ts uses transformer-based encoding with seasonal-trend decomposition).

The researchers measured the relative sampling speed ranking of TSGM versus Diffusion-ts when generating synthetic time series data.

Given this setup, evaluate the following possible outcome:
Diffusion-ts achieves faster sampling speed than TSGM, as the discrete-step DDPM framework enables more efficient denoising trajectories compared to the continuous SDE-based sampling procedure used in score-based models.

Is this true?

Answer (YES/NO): YES